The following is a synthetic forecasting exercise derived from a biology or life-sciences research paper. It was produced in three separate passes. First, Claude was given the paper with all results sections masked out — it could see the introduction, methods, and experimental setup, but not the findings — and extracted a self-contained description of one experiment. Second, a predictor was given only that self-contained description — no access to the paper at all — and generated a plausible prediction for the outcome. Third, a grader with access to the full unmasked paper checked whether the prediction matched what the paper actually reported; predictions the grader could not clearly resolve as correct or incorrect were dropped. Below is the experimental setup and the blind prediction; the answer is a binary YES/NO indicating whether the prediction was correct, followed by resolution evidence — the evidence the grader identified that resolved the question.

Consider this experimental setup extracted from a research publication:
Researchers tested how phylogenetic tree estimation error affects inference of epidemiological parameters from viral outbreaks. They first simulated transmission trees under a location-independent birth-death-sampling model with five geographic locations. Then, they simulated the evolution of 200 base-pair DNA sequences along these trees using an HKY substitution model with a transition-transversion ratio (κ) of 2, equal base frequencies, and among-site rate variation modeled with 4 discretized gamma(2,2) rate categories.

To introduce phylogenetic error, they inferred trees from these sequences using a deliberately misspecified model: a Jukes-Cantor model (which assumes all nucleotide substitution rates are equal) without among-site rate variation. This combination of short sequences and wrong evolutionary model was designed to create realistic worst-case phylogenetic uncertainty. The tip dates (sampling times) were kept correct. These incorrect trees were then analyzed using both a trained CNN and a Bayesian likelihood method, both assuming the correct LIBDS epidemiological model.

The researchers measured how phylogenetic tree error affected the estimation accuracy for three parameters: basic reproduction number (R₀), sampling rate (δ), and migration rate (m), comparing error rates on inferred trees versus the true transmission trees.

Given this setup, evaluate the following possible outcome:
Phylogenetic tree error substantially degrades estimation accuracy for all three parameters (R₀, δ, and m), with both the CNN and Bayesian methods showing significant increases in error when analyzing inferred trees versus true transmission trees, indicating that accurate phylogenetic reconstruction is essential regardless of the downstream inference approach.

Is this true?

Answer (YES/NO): NO